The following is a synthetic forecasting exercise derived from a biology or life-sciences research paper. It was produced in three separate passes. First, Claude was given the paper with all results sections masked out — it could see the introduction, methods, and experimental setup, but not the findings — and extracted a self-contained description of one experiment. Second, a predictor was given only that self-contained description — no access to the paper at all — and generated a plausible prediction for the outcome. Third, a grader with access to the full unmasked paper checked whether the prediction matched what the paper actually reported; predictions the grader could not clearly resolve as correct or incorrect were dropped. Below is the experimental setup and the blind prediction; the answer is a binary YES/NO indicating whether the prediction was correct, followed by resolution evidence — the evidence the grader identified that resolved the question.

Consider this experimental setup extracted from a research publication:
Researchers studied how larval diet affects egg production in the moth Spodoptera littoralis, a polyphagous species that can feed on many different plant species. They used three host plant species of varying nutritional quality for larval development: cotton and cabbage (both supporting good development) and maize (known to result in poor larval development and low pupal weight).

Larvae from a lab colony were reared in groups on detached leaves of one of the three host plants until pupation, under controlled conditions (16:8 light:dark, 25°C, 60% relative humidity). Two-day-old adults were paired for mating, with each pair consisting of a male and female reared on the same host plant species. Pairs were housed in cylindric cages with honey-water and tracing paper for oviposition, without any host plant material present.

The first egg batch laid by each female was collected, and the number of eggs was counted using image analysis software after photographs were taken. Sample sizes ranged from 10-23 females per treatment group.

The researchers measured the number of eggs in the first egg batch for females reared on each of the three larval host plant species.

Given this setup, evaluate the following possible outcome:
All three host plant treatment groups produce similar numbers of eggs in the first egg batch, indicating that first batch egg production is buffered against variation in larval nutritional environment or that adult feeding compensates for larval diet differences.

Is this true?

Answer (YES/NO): NO